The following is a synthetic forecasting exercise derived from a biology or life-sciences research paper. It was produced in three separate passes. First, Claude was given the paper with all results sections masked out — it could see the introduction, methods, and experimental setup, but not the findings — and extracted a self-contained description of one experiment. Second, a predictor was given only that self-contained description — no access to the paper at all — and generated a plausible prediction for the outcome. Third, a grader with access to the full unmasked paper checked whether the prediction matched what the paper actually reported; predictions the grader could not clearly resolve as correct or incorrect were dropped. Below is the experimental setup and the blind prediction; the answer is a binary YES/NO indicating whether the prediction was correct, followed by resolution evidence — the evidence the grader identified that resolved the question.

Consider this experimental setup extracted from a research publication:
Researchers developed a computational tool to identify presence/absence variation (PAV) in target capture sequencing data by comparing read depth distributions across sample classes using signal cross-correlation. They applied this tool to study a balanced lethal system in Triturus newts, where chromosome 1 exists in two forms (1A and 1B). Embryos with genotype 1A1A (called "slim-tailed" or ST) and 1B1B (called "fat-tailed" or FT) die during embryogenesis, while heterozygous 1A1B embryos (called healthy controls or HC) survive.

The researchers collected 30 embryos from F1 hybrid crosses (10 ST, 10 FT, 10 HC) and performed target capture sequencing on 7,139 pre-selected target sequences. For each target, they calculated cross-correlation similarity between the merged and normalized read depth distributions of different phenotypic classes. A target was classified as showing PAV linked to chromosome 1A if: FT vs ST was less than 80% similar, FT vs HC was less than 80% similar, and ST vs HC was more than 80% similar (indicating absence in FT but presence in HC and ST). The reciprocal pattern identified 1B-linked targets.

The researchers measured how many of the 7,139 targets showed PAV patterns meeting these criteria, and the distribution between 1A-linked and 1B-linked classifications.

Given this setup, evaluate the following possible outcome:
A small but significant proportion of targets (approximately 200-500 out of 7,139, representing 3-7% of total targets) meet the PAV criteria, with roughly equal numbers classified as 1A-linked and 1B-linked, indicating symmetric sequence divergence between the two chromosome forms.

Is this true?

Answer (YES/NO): NO